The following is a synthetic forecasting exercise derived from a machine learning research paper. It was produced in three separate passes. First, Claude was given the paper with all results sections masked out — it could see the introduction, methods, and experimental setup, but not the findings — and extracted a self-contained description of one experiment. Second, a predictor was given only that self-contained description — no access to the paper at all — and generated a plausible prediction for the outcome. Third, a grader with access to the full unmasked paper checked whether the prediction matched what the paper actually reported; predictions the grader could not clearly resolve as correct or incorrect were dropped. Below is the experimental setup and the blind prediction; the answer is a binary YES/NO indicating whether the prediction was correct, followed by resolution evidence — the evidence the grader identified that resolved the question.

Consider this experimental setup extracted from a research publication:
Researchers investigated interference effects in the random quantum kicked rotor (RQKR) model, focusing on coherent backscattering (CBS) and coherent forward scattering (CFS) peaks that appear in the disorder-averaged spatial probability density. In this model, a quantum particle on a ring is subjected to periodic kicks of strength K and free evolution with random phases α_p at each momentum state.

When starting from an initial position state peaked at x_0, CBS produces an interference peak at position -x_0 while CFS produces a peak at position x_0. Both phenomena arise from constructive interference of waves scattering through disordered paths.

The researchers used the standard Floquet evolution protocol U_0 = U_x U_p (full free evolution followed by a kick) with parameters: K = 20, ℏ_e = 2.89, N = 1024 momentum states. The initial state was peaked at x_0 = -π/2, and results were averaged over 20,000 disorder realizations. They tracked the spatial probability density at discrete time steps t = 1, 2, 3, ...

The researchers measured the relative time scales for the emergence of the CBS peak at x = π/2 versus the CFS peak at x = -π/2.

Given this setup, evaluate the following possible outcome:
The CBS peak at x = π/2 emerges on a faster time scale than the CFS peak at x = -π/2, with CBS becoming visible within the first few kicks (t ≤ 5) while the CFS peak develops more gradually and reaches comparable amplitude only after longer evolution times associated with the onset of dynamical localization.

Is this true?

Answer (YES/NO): YES